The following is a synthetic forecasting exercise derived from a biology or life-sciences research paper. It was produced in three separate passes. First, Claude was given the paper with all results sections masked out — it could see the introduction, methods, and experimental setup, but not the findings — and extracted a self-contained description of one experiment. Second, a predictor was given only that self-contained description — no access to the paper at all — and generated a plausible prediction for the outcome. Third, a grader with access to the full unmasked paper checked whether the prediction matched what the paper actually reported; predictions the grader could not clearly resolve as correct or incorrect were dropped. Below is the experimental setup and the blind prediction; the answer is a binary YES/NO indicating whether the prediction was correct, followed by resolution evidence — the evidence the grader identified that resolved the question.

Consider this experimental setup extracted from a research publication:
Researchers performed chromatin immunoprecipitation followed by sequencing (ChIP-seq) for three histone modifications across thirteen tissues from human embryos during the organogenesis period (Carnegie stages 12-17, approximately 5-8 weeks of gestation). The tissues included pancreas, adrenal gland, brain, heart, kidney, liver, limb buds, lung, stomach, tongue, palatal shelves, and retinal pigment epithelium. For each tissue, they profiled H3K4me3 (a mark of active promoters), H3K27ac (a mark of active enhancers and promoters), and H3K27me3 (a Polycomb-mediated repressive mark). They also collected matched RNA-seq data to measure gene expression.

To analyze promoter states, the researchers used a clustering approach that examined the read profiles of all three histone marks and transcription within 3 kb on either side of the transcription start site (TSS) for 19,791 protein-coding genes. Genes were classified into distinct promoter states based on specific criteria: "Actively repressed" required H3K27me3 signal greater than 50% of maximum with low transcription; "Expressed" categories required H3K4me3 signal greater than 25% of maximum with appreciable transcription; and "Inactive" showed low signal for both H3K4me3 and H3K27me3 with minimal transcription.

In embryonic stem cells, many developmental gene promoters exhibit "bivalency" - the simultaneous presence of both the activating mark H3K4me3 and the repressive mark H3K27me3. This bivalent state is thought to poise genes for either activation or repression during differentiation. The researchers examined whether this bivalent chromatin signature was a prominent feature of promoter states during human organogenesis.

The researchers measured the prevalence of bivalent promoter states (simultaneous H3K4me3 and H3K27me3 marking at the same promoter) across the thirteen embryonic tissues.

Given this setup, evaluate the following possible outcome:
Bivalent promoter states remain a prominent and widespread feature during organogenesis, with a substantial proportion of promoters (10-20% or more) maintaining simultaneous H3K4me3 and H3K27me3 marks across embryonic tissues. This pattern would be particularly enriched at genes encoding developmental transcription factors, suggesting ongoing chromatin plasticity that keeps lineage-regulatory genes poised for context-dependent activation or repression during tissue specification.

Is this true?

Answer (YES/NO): NO